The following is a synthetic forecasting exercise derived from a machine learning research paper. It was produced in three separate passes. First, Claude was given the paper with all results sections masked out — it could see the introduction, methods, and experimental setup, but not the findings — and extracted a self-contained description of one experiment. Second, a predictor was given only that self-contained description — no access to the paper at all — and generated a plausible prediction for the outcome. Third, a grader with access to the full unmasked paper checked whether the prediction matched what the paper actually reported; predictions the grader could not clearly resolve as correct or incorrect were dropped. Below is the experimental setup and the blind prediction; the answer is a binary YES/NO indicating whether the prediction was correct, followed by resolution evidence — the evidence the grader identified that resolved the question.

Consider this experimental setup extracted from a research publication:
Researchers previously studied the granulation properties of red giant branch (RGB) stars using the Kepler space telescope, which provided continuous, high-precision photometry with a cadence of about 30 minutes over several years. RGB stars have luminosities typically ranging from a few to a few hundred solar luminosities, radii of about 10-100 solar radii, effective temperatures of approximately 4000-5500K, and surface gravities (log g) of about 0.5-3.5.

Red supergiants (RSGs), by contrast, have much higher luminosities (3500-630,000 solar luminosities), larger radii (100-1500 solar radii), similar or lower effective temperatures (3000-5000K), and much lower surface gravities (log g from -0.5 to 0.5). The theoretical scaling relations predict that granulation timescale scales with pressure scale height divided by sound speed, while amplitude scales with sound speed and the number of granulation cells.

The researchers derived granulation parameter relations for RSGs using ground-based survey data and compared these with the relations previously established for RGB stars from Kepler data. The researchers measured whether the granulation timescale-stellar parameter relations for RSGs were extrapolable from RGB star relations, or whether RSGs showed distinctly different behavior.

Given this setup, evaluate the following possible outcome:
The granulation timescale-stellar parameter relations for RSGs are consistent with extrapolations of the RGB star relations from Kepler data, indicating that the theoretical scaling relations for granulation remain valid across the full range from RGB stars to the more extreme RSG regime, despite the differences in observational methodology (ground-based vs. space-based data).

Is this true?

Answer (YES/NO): YES